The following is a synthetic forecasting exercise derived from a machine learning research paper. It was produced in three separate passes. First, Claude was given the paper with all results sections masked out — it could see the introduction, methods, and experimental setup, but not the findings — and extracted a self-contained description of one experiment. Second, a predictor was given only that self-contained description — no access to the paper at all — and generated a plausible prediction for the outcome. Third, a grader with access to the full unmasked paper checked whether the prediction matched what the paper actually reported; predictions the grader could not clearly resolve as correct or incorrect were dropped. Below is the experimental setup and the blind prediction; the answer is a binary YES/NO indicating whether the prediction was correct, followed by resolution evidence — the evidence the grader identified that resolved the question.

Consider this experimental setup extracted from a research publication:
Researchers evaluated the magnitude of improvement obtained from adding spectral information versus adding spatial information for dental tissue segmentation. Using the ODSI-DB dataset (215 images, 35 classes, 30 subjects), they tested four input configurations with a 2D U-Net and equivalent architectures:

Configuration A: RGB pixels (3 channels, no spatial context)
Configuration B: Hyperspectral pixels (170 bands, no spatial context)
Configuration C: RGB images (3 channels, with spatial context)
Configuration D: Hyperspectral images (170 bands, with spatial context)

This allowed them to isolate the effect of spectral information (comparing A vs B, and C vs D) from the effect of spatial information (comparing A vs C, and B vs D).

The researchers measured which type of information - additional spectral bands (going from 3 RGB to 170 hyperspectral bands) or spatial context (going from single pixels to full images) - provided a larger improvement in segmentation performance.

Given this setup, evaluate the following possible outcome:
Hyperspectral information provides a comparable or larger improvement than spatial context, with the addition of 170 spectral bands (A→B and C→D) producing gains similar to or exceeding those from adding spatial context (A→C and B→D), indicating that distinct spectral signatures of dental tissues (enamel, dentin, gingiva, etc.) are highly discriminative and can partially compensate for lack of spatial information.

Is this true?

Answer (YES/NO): NO